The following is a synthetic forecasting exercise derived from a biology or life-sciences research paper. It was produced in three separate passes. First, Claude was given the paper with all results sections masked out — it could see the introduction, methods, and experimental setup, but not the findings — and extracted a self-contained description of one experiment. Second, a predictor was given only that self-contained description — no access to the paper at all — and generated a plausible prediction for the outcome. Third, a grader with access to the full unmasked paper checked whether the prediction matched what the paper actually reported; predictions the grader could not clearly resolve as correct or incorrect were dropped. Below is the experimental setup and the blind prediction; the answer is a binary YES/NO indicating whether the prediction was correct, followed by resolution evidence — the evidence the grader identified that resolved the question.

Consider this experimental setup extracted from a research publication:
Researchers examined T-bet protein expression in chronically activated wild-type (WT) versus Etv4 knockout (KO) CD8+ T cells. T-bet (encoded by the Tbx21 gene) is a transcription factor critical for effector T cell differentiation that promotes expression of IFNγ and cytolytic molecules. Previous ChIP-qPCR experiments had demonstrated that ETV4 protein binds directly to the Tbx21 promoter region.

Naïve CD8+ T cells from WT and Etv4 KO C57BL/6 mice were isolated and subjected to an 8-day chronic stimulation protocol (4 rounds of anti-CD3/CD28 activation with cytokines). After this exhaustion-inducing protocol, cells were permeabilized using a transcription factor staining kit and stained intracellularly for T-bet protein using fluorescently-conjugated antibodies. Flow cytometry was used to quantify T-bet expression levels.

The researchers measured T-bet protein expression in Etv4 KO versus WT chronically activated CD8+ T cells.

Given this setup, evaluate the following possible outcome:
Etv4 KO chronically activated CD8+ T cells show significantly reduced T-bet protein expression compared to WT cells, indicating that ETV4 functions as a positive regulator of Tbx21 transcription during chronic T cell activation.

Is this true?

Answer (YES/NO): NO